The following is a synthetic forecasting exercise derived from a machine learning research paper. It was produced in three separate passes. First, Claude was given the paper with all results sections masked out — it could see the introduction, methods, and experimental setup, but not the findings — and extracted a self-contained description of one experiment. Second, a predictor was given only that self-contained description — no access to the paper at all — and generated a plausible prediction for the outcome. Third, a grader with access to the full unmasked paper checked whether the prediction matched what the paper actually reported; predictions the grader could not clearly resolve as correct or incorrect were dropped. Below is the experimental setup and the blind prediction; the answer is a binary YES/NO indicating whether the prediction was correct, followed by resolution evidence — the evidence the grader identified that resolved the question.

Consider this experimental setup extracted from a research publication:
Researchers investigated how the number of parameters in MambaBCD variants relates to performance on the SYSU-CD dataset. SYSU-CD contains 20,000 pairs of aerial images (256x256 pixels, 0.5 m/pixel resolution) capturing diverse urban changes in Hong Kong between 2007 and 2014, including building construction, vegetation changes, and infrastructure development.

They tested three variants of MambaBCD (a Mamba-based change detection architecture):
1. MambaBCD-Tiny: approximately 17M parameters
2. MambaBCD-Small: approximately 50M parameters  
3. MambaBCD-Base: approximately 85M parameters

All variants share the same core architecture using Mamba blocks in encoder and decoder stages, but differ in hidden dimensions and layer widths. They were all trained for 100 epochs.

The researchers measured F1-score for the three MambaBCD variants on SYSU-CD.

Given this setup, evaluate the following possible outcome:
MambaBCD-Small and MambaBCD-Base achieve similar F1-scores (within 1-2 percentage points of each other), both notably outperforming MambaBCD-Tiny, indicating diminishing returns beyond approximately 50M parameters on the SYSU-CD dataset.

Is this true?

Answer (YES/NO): YES